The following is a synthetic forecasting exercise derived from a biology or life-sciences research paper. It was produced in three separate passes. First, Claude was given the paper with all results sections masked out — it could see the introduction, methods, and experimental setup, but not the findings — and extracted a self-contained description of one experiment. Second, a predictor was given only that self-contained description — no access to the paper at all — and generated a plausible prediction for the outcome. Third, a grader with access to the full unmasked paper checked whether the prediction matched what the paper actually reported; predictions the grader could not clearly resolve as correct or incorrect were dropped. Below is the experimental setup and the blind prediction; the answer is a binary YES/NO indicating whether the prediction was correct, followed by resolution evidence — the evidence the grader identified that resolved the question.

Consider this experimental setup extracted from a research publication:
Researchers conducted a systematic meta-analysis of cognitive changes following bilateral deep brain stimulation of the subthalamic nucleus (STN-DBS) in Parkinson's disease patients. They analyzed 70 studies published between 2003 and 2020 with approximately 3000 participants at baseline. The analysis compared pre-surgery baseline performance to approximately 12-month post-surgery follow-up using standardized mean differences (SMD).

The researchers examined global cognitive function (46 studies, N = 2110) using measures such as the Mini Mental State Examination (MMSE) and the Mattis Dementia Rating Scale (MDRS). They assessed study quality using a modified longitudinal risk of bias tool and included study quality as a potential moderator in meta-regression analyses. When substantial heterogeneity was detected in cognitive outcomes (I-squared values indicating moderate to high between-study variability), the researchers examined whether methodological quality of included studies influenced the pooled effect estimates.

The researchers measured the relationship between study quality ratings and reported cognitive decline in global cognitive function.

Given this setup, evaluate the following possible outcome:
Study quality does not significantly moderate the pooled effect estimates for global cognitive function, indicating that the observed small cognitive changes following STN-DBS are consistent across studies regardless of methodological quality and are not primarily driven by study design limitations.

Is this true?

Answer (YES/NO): NO